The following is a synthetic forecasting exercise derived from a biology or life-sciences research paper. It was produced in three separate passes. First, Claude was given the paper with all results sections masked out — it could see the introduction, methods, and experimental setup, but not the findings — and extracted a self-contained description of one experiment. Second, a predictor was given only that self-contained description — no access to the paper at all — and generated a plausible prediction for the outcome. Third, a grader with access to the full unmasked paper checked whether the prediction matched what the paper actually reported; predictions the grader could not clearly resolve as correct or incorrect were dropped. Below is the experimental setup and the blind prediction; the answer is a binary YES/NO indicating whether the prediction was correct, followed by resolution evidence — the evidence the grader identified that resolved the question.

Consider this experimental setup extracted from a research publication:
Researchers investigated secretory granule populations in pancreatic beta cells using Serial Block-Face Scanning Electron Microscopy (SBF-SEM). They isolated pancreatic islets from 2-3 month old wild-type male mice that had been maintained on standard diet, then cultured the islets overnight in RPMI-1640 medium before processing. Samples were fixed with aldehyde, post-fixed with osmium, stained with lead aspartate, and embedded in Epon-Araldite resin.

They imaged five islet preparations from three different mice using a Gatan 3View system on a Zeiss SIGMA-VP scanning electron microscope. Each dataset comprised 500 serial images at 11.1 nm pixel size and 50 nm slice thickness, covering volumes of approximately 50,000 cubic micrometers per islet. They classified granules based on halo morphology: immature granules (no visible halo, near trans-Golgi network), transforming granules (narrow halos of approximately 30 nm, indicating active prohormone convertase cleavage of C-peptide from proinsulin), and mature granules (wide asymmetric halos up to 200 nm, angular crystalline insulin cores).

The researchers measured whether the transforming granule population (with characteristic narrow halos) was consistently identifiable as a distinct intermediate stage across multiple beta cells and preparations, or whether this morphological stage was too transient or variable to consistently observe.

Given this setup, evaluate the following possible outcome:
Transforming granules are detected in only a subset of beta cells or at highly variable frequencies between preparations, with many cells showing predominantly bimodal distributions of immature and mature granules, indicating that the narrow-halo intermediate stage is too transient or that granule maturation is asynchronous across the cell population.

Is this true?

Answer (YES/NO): NO